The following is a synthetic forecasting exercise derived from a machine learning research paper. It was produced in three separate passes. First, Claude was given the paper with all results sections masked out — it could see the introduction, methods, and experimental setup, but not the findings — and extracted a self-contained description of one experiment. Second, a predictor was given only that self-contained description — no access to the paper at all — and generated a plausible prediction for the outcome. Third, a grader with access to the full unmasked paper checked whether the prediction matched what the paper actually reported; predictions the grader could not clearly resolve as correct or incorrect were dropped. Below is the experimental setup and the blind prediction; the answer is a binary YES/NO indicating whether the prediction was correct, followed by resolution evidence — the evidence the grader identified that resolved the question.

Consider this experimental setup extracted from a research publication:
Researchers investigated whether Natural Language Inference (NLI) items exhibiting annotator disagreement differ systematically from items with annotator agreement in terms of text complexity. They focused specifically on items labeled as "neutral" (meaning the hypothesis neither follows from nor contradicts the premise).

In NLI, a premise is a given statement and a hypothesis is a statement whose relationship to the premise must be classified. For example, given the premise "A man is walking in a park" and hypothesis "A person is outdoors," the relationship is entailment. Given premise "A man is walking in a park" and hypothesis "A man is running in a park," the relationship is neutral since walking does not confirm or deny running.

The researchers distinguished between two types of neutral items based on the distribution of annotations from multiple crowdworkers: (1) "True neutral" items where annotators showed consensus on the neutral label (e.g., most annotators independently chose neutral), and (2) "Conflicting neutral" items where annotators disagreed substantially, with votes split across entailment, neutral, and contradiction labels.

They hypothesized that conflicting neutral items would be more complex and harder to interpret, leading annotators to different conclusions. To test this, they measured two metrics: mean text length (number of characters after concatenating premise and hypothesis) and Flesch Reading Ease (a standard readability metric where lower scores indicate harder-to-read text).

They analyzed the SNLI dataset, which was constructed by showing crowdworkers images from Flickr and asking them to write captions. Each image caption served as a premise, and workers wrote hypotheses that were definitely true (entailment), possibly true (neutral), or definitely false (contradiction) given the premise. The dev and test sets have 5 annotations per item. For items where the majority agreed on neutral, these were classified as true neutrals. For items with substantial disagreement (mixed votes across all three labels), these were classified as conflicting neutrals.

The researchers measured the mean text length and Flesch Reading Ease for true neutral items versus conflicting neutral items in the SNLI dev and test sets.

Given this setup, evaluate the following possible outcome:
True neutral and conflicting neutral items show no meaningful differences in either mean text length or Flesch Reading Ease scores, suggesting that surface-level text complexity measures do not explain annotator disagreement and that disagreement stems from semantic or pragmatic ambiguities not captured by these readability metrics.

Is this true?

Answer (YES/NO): NO